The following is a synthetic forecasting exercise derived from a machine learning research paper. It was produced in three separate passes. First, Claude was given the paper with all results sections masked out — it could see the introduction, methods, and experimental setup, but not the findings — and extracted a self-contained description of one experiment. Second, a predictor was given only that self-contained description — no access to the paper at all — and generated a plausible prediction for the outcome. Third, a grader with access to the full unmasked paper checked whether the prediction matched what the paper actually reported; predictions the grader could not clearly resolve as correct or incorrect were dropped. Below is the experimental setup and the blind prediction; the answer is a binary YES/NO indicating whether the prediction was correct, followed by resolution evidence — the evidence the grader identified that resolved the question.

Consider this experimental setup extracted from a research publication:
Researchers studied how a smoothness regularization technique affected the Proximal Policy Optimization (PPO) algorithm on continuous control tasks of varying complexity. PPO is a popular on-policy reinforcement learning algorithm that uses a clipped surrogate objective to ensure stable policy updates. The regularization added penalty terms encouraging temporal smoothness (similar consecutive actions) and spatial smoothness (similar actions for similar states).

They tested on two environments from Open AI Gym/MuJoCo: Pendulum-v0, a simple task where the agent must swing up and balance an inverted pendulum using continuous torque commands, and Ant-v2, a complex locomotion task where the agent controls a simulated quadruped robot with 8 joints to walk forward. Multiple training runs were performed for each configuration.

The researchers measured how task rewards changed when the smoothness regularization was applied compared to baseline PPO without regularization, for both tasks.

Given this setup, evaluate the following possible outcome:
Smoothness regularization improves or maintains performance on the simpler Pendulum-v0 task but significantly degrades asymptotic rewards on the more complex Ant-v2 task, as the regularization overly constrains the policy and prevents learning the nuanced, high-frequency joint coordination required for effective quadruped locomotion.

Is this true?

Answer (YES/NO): NO